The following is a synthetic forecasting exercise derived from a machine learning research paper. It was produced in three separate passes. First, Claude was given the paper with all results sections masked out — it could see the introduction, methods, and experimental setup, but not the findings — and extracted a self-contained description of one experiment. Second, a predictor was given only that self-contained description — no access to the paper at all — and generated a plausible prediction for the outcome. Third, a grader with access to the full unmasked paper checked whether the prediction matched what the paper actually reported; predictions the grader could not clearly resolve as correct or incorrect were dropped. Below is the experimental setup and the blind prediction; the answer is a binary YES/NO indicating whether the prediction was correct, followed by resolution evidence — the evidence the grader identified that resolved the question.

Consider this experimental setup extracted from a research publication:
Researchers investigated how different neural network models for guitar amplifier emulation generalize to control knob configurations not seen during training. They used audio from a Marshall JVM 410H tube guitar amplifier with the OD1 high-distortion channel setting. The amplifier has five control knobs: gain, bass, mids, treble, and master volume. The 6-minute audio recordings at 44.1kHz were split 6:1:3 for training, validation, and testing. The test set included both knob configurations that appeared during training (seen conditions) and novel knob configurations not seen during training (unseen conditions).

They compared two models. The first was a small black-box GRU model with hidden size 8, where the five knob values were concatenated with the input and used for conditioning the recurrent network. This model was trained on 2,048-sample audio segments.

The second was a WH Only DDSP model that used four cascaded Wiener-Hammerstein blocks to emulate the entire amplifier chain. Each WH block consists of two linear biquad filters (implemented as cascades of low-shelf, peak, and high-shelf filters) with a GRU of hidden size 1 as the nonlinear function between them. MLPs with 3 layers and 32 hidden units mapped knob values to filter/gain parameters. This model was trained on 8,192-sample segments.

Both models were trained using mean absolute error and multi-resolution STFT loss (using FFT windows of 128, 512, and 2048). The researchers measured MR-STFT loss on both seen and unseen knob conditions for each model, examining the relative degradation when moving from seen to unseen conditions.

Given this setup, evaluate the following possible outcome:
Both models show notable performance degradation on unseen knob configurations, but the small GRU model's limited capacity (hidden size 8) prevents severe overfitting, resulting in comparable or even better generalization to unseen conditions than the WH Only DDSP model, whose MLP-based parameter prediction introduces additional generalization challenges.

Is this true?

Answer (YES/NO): YES